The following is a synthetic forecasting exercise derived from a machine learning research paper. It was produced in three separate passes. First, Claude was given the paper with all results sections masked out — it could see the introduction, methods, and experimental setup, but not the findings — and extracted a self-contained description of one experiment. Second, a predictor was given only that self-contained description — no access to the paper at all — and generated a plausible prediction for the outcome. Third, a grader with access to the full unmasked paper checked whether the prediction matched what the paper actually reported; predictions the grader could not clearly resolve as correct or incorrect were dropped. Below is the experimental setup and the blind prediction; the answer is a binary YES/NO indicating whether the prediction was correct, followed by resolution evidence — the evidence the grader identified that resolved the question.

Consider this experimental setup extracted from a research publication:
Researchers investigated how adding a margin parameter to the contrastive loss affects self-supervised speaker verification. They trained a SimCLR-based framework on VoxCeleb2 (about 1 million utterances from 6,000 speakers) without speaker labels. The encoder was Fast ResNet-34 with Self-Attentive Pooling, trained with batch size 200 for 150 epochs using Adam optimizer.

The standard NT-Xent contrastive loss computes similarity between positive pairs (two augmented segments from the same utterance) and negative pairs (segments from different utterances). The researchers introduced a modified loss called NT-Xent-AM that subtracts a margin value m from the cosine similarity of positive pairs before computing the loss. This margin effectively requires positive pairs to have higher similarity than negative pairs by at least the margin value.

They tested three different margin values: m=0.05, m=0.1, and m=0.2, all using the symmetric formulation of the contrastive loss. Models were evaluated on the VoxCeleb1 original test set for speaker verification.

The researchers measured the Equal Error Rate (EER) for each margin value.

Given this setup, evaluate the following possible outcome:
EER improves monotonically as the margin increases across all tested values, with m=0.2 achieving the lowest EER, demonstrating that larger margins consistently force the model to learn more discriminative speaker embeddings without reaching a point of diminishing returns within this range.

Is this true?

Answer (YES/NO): NO